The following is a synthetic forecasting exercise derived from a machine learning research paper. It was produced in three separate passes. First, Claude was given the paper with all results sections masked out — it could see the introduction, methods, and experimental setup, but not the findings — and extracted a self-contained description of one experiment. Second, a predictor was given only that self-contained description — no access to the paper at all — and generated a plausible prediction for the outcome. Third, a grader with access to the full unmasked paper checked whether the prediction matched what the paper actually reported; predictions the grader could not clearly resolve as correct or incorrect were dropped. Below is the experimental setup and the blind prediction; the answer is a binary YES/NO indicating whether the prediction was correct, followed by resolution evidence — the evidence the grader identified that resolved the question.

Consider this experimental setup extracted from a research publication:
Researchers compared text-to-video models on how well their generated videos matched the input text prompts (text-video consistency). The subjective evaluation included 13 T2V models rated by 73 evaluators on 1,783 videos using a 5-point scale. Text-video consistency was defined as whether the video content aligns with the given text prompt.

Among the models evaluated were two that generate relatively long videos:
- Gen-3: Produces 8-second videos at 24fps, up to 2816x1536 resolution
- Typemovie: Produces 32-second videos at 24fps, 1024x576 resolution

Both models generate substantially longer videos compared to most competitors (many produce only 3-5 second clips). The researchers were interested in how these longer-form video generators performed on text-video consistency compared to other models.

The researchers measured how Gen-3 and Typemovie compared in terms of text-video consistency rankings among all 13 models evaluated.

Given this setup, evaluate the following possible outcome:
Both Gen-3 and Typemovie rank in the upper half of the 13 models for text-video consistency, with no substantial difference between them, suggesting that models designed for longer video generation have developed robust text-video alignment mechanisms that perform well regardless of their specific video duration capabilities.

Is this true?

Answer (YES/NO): NO